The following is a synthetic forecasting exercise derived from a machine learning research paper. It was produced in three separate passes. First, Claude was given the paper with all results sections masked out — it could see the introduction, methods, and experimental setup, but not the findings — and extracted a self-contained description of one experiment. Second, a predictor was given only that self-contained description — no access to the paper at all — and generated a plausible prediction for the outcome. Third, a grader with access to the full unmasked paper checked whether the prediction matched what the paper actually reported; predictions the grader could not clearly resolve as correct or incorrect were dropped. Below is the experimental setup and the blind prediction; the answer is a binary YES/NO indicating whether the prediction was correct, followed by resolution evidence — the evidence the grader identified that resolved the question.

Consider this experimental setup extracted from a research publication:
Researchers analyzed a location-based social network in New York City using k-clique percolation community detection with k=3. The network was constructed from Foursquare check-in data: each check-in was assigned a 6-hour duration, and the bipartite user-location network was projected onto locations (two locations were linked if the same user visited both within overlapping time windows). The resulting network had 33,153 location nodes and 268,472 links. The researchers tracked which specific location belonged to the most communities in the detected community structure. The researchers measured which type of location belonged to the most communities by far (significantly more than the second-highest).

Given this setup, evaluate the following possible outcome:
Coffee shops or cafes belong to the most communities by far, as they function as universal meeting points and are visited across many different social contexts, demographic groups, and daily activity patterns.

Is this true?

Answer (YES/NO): NO